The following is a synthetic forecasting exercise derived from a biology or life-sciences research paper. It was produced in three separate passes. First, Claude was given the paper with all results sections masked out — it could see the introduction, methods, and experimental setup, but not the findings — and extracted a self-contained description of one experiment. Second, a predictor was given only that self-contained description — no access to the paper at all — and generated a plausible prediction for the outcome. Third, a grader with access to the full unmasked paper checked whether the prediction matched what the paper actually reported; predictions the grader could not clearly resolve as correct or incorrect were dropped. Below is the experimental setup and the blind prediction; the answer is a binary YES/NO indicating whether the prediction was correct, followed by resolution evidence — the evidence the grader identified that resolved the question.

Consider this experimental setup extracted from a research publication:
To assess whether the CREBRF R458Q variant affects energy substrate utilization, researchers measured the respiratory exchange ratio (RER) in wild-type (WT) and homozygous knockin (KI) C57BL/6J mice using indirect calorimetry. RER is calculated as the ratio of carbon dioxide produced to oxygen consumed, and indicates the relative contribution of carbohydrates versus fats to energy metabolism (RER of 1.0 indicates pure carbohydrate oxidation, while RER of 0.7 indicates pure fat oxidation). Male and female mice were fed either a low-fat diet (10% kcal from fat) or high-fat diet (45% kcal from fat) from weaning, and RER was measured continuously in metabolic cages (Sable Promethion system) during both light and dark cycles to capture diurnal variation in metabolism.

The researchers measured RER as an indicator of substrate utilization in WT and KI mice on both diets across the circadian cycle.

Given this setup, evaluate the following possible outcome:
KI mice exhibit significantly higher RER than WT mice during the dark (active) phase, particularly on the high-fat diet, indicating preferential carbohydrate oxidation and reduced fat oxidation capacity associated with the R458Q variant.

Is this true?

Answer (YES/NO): NO